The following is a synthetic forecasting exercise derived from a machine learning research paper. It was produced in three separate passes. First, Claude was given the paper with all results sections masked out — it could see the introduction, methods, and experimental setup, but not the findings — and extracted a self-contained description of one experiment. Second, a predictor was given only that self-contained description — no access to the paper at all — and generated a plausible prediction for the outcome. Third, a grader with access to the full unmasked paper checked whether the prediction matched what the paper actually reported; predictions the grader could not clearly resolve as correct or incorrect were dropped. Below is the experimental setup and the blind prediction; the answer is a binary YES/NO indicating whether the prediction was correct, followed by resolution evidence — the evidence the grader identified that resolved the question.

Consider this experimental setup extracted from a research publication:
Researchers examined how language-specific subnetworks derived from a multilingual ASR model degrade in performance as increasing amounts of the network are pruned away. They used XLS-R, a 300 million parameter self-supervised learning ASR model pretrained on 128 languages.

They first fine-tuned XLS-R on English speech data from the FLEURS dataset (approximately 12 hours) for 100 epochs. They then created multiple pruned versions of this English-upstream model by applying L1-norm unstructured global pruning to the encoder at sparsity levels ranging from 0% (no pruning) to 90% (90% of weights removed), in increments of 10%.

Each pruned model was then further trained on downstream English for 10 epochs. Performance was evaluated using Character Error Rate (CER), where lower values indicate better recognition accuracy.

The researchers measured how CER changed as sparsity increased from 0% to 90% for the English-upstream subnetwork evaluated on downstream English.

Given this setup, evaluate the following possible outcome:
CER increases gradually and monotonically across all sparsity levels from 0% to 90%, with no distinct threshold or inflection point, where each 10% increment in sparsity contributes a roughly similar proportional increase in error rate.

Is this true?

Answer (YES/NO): NO